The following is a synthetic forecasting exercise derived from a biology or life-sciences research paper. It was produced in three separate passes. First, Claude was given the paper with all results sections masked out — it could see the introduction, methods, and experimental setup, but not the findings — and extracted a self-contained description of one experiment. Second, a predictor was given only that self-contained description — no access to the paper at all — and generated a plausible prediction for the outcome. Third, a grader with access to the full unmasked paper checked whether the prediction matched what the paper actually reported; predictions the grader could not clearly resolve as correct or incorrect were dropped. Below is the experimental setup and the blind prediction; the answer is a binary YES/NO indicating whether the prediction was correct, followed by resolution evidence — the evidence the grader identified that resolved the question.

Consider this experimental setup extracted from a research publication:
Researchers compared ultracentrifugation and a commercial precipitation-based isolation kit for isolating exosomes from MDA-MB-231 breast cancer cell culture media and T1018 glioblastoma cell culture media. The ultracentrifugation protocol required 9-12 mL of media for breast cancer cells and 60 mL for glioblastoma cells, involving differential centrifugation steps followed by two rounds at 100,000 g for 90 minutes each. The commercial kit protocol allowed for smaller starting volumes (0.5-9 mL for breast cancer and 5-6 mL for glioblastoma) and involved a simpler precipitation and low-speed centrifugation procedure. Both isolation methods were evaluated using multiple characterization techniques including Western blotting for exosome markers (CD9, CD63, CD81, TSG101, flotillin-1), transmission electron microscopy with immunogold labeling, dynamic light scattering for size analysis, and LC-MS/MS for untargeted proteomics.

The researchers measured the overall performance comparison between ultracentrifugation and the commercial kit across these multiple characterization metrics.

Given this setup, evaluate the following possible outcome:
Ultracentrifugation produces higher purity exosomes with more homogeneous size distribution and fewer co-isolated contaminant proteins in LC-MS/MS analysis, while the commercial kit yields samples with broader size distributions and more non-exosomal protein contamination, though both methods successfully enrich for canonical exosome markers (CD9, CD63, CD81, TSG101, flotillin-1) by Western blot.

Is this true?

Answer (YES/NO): NO